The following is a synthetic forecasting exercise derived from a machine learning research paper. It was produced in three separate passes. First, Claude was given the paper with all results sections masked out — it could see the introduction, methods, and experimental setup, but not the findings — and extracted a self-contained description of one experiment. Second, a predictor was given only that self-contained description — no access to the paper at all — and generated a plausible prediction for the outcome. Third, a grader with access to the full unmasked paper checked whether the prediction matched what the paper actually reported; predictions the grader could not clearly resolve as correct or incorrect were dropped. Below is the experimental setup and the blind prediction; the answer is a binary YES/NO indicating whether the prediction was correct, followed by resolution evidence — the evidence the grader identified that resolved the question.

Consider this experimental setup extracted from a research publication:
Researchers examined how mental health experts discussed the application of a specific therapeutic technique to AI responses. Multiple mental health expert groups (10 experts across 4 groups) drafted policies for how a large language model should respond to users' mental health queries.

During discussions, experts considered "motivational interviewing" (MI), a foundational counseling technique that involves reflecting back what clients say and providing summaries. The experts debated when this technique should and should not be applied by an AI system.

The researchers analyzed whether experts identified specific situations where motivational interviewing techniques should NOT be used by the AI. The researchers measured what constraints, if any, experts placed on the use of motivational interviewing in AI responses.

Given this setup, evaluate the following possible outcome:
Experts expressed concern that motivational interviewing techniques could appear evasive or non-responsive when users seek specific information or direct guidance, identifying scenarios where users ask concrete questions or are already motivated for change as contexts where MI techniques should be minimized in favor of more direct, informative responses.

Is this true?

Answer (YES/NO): NO